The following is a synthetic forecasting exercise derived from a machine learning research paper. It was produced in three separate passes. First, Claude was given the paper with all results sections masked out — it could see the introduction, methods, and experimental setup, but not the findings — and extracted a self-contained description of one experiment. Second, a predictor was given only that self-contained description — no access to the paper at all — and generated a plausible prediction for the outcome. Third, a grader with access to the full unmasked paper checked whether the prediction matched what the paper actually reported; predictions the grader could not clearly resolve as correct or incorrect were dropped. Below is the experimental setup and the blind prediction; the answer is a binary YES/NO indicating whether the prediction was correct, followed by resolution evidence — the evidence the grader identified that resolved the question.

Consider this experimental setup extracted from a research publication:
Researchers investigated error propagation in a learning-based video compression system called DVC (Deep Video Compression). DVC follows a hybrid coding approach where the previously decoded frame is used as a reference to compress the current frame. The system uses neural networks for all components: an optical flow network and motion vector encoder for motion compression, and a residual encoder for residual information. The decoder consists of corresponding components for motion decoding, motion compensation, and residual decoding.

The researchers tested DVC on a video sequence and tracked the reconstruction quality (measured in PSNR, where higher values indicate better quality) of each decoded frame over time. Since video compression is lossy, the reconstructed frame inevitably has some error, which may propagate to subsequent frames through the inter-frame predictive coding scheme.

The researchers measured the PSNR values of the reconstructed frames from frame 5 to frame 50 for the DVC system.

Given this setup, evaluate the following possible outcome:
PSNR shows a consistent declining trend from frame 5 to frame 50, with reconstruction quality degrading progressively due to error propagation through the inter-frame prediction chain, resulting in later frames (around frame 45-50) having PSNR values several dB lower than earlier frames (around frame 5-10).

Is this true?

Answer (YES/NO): YES